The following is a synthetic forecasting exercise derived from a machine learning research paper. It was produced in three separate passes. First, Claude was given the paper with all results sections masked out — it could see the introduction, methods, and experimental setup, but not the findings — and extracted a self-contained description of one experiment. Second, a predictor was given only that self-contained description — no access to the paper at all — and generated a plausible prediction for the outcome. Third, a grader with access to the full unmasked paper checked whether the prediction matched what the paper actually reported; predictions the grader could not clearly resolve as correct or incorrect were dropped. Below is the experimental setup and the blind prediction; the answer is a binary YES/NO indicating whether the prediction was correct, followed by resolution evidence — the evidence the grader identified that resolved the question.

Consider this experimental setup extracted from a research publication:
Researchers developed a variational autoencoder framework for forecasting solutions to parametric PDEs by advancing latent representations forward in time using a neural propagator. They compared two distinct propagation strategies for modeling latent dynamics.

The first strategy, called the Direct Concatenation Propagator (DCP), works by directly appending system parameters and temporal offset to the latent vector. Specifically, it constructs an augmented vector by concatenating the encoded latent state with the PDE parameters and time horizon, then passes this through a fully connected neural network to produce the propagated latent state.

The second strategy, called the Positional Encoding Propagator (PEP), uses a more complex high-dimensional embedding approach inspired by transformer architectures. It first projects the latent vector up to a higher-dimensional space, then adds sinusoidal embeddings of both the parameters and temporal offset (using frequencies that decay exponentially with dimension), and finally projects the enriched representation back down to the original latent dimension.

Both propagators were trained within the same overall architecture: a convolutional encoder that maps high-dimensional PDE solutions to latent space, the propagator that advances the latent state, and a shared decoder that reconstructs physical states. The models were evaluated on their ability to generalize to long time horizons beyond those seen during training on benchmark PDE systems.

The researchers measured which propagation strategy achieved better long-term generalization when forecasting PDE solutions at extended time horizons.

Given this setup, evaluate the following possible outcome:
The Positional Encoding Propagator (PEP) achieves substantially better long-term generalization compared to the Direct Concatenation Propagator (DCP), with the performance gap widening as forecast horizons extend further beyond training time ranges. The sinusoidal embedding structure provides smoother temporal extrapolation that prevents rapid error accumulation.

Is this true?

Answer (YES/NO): NO